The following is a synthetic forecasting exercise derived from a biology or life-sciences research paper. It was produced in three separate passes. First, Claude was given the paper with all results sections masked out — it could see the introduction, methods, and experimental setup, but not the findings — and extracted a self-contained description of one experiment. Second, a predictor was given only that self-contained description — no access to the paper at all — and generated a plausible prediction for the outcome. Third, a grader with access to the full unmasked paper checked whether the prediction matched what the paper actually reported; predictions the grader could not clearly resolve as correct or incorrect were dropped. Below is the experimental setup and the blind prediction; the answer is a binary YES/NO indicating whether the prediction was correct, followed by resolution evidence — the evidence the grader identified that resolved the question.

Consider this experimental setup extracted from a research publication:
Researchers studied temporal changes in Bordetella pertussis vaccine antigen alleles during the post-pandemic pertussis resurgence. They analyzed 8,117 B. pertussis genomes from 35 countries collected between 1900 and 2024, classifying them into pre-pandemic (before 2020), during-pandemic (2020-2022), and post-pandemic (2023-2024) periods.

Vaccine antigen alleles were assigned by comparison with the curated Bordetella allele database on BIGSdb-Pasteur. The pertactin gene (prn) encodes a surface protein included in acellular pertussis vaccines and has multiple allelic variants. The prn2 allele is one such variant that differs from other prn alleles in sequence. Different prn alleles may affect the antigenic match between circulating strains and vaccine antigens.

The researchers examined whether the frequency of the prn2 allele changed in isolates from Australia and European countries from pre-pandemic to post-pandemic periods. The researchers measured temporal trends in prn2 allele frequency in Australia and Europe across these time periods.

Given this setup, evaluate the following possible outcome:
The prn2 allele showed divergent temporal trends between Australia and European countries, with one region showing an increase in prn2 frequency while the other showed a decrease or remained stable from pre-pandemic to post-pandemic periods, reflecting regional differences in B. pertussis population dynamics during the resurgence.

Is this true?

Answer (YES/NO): NO